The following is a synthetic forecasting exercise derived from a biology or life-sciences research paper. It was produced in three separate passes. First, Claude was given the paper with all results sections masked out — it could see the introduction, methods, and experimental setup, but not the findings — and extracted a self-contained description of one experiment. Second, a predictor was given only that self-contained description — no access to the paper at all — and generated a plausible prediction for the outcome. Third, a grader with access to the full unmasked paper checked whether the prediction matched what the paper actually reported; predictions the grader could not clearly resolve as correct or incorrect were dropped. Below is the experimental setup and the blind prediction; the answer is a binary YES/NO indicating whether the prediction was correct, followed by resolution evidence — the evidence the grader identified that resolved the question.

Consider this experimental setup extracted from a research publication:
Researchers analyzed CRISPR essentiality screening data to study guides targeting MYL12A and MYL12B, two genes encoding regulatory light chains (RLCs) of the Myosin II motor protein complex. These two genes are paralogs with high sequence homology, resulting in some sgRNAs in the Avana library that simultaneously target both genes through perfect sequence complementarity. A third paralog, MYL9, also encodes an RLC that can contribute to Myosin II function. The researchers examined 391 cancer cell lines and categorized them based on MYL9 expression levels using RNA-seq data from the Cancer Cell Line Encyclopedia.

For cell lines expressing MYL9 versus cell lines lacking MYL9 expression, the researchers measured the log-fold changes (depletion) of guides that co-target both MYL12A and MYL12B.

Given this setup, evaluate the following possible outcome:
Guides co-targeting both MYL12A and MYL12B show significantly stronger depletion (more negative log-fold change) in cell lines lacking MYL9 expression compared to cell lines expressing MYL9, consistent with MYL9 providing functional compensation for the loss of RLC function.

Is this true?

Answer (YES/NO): YES